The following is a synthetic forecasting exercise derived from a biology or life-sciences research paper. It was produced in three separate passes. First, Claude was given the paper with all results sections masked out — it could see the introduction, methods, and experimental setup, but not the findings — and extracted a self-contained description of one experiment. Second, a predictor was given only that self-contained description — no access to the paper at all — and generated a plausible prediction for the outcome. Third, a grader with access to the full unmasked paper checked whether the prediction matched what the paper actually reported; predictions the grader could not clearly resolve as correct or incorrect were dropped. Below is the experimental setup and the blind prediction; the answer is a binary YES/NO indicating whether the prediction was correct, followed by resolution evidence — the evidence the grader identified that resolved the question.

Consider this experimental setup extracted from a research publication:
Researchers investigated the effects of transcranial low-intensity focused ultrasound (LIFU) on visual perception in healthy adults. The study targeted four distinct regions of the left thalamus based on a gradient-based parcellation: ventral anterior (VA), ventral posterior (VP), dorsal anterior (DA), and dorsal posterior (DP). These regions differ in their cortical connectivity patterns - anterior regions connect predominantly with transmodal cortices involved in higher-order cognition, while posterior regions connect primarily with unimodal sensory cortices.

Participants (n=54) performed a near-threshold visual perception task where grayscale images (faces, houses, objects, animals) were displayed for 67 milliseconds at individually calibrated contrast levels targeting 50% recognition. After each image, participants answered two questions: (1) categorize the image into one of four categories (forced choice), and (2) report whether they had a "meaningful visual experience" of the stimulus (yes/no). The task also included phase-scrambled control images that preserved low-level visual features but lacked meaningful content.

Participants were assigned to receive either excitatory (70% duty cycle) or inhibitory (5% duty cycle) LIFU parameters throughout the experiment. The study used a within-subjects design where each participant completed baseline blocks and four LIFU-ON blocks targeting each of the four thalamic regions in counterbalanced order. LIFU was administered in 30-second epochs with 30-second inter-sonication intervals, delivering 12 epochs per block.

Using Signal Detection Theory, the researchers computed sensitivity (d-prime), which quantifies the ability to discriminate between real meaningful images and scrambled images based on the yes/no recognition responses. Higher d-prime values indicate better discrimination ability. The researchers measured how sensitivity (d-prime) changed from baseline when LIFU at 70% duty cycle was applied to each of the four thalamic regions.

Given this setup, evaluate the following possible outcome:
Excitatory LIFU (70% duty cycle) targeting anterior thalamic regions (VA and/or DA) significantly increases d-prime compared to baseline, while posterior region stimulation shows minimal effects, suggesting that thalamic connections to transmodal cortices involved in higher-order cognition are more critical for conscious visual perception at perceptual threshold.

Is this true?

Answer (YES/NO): NO